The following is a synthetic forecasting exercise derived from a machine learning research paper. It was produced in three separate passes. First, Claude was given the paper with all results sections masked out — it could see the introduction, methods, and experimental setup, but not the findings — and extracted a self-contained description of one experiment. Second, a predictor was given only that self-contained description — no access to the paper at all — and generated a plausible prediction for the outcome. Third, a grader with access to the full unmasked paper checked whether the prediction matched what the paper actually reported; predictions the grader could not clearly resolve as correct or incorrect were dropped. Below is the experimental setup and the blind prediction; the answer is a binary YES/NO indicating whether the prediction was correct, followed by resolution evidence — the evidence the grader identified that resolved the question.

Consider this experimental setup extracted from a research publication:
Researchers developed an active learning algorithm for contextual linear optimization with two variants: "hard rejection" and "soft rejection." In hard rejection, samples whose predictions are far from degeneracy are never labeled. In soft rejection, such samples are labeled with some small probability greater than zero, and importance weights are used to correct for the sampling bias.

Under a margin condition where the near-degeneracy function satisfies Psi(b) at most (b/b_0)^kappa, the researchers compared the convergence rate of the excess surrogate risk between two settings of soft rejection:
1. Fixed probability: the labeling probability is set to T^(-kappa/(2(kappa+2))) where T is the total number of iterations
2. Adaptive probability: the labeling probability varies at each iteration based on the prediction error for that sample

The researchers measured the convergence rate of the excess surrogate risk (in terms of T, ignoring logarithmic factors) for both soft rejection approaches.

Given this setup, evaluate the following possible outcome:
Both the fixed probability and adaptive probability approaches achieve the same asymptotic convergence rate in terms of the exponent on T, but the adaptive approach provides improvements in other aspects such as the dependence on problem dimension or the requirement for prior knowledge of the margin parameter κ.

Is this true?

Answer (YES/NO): NO